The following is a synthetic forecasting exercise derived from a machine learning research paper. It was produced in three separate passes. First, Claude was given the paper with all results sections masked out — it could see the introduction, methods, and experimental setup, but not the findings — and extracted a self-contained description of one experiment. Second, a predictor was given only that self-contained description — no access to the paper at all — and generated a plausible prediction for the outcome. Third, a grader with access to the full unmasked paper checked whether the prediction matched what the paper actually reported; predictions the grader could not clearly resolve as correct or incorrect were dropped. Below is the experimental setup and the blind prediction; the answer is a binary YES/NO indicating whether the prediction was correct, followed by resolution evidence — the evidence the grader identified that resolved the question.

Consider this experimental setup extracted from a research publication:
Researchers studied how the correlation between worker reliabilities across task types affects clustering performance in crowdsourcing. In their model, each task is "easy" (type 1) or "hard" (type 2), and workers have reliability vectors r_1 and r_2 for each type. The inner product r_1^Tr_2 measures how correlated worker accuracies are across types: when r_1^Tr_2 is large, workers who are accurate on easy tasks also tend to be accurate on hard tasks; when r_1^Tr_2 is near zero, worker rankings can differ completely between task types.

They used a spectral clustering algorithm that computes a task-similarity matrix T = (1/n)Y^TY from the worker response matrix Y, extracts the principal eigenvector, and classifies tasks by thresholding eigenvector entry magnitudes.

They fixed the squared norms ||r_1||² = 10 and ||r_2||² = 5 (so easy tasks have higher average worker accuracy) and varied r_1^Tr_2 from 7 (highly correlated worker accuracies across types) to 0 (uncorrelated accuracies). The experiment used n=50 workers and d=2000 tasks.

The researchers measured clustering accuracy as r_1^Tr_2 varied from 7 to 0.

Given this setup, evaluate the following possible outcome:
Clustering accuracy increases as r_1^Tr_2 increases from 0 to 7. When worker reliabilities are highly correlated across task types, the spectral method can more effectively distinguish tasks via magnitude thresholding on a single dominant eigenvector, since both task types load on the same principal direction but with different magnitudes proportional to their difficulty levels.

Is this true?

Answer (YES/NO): NO